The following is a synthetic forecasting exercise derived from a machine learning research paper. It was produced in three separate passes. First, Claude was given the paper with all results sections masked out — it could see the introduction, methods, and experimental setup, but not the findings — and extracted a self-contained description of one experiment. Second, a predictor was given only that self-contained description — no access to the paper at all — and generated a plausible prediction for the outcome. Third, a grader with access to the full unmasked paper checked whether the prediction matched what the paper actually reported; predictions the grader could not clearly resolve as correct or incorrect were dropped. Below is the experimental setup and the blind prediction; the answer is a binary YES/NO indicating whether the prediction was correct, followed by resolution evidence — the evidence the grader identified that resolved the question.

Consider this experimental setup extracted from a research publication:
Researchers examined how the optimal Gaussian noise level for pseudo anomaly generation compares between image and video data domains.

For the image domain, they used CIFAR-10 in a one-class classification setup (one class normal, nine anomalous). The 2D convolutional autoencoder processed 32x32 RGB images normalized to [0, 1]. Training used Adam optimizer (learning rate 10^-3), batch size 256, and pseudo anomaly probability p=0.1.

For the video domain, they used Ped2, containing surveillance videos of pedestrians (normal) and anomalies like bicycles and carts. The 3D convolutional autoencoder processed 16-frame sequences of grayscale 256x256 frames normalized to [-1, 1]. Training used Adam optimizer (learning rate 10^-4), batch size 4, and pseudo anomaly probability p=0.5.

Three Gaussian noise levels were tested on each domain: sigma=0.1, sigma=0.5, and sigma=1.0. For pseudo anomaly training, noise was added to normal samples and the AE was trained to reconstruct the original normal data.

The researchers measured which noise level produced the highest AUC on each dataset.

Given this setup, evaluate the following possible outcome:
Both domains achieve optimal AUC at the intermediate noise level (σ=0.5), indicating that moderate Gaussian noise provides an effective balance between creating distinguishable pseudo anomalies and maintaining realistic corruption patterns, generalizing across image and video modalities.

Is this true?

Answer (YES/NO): NO